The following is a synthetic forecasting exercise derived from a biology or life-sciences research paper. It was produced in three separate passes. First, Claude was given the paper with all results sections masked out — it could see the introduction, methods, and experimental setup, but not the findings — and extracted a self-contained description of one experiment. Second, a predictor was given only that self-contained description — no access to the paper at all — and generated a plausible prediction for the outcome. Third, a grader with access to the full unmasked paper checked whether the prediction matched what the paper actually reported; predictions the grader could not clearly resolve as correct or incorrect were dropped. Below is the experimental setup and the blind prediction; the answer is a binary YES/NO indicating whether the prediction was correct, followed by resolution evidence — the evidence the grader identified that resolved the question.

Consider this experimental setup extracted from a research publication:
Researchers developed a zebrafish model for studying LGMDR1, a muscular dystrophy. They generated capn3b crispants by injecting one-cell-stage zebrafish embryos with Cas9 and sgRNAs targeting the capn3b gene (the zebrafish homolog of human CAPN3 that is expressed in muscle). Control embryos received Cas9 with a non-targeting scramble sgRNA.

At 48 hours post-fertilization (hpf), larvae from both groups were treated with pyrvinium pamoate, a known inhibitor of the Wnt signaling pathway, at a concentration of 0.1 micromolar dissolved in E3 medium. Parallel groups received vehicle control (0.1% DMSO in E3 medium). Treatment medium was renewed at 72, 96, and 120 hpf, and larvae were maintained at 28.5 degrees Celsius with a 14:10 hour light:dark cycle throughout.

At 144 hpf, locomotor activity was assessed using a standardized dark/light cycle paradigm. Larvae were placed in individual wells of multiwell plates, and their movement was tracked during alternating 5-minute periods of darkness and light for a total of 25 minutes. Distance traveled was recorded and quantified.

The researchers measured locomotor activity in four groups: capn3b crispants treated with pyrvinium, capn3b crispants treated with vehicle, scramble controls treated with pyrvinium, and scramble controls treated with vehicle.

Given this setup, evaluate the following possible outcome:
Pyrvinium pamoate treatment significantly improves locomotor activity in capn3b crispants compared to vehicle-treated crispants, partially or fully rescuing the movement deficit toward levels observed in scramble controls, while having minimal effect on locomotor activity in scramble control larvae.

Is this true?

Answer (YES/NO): NO